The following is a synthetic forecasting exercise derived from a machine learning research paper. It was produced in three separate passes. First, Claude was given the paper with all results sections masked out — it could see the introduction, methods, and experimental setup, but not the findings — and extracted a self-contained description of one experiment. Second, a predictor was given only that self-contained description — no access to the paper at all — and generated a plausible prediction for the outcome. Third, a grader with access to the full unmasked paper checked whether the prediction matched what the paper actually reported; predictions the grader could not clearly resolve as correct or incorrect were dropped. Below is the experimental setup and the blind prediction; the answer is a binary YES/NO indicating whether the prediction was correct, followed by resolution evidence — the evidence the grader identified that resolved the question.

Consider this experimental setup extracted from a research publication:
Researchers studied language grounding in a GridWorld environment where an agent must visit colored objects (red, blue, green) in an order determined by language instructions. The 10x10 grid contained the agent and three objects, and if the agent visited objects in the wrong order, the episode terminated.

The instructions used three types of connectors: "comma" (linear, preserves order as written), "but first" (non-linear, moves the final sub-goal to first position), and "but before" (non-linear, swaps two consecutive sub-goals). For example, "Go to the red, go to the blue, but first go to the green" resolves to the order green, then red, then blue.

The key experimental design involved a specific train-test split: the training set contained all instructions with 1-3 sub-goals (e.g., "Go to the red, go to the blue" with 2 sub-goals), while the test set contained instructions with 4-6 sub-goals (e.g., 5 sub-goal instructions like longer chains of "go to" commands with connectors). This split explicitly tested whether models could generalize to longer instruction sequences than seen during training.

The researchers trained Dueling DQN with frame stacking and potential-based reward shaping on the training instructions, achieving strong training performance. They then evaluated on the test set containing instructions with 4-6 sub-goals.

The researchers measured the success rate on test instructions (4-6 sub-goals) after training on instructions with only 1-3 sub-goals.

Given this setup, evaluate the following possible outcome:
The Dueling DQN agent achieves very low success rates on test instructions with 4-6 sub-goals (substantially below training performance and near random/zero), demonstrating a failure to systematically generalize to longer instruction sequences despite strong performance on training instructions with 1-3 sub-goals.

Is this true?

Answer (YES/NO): YES